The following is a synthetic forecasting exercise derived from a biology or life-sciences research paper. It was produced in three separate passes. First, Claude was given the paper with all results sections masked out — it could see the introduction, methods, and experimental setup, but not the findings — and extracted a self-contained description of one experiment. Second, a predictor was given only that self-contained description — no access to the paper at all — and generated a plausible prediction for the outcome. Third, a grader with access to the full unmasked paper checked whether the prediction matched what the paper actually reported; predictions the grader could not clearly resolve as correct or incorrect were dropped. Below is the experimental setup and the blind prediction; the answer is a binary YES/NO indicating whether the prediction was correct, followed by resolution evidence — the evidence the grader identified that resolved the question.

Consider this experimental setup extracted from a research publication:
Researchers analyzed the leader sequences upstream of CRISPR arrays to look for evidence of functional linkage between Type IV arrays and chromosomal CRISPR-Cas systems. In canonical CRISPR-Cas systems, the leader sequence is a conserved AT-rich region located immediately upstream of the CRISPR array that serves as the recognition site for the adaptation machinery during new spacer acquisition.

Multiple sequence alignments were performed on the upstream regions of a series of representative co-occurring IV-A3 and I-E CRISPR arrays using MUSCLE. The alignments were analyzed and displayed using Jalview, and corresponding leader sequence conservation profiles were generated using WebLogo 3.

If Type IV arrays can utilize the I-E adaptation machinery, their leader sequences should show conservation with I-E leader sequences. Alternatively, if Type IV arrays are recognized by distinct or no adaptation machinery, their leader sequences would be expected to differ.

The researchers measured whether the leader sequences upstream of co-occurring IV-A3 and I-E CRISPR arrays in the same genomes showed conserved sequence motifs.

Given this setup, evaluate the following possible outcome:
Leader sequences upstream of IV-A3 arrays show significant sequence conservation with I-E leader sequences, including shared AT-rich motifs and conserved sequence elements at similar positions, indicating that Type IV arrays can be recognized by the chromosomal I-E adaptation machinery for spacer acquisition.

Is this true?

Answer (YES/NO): YES